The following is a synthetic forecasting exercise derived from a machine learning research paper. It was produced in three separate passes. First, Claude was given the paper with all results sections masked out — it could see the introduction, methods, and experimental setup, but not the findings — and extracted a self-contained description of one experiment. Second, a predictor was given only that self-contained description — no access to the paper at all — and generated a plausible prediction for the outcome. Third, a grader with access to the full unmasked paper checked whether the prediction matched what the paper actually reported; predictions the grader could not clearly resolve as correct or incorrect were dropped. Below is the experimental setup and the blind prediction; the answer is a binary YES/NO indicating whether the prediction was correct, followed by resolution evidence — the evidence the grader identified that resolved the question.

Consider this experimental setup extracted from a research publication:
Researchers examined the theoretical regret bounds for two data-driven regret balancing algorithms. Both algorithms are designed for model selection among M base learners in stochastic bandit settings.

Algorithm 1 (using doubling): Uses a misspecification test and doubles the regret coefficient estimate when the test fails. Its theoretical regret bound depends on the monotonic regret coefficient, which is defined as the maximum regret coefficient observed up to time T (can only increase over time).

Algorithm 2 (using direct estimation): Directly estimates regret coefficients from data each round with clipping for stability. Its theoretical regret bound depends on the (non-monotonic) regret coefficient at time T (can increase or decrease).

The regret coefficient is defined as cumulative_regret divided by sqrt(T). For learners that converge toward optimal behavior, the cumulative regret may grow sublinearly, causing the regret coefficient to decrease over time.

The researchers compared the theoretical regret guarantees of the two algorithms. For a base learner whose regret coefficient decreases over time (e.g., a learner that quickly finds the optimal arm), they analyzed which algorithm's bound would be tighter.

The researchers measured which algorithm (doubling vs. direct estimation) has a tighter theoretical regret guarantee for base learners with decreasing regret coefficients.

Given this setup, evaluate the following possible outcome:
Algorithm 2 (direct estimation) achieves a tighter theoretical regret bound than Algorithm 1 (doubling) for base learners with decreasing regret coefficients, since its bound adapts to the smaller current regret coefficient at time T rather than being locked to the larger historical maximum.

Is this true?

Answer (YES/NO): YES